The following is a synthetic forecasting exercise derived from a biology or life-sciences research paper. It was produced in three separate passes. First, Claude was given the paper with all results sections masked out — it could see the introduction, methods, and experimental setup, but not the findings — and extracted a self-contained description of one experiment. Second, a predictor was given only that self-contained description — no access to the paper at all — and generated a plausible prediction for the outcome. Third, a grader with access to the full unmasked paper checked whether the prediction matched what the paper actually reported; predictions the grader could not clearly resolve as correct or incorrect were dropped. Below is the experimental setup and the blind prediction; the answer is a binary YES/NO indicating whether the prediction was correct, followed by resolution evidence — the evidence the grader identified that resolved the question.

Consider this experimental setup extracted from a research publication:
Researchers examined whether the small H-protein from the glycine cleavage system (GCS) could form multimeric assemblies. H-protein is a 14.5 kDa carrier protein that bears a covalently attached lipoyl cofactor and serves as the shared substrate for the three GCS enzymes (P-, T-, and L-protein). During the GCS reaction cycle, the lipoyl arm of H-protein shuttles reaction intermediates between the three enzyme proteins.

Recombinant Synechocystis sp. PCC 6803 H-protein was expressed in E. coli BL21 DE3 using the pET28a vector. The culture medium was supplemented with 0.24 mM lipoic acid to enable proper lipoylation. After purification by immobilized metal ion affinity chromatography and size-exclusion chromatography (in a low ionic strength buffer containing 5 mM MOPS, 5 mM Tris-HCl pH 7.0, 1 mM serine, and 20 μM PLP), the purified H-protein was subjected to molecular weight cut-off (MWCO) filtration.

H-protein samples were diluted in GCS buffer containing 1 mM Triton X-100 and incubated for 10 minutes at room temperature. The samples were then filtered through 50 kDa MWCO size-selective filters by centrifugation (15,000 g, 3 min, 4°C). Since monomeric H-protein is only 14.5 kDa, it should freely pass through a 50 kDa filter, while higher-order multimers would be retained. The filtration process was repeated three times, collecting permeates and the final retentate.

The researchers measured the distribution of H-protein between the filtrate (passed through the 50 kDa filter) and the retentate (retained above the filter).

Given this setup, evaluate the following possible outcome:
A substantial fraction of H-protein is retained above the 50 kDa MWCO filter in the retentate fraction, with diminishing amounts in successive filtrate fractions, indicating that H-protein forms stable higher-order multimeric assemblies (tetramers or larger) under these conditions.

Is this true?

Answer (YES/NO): YES